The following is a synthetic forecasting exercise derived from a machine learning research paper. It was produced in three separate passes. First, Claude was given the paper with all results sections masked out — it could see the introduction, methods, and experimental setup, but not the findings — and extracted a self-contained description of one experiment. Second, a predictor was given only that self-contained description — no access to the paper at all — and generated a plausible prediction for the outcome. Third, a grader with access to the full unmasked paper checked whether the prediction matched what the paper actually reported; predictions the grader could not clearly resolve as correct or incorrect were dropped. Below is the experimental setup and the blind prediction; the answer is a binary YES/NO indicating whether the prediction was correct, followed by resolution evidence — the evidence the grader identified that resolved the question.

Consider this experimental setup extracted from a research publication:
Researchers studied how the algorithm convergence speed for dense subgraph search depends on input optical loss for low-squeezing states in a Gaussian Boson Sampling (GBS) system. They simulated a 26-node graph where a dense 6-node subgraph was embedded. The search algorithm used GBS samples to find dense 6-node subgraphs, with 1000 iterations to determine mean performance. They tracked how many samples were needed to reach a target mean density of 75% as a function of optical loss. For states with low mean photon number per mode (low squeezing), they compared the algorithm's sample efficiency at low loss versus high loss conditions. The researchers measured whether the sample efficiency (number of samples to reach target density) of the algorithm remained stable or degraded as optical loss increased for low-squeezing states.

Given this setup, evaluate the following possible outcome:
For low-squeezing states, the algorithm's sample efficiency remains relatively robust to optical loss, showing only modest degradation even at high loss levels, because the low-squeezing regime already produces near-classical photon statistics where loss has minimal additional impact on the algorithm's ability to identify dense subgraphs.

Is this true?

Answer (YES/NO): YES